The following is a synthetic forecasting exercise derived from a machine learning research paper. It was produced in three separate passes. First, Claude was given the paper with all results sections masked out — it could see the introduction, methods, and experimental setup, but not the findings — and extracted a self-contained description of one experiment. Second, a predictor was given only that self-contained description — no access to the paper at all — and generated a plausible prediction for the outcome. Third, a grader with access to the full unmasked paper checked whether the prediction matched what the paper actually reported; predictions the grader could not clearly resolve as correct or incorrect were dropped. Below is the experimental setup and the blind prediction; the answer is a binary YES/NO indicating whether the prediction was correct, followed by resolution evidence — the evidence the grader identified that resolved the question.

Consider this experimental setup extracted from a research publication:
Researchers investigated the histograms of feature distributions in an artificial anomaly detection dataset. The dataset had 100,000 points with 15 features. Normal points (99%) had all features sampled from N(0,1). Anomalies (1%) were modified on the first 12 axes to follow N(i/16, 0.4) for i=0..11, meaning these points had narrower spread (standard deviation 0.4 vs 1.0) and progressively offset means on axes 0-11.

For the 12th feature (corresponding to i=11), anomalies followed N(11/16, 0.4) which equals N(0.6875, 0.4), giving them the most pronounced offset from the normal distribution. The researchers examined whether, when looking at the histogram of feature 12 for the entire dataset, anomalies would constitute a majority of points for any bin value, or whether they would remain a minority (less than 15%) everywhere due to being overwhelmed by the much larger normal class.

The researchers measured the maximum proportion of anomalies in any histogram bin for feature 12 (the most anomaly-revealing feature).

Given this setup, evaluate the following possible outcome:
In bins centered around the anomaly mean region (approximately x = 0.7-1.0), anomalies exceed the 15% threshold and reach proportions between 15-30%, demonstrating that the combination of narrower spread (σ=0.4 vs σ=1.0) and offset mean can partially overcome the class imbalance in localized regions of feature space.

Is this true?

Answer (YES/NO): NO